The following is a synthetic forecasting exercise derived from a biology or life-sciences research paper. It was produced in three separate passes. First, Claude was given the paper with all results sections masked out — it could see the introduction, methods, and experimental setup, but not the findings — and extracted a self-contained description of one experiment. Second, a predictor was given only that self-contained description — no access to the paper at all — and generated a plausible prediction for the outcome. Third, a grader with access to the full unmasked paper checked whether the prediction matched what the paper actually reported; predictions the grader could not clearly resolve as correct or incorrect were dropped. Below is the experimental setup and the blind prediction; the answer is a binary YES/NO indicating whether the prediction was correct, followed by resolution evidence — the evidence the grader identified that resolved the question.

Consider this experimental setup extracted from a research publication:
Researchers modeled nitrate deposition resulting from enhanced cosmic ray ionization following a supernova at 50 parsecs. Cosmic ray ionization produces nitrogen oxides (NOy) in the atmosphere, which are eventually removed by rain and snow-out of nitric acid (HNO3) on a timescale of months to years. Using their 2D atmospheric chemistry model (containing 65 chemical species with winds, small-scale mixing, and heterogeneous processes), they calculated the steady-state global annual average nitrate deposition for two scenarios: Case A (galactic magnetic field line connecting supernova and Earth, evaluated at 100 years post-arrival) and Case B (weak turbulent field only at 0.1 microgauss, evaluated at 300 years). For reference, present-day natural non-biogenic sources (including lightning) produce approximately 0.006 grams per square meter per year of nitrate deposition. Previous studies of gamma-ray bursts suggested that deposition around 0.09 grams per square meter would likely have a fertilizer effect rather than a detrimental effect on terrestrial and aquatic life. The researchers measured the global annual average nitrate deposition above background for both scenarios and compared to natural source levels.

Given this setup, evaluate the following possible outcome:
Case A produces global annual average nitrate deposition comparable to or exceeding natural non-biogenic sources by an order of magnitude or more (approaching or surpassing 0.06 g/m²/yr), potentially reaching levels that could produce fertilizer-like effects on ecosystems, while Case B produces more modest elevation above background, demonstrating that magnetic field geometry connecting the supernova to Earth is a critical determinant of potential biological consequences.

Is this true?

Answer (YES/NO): YES